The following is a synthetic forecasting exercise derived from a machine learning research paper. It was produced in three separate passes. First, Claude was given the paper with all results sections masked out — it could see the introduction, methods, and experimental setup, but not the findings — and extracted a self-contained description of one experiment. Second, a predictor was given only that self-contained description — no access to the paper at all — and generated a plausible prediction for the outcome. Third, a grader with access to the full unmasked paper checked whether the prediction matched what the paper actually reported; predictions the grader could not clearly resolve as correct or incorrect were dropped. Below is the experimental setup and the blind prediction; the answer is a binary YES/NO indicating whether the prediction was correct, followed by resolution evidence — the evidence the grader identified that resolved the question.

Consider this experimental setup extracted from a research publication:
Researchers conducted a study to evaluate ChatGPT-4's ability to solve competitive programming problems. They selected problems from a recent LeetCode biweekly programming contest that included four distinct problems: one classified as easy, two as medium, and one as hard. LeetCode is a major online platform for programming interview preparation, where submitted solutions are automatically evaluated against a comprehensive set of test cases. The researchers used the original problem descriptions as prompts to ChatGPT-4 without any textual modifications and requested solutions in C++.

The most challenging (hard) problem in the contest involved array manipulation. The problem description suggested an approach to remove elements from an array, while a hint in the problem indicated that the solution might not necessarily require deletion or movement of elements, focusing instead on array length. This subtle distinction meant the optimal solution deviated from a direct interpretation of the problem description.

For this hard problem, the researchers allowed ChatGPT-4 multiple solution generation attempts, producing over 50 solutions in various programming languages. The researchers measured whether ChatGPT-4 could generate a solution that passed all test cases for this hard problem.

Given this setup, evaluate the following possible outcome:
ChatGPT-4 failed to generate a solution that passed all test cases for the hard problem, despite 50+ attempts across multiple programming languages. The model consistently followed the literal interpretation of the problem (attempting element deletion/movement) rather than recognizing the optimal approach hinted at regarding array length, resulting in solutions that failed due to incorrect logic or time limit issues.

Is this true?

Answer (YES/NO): YES